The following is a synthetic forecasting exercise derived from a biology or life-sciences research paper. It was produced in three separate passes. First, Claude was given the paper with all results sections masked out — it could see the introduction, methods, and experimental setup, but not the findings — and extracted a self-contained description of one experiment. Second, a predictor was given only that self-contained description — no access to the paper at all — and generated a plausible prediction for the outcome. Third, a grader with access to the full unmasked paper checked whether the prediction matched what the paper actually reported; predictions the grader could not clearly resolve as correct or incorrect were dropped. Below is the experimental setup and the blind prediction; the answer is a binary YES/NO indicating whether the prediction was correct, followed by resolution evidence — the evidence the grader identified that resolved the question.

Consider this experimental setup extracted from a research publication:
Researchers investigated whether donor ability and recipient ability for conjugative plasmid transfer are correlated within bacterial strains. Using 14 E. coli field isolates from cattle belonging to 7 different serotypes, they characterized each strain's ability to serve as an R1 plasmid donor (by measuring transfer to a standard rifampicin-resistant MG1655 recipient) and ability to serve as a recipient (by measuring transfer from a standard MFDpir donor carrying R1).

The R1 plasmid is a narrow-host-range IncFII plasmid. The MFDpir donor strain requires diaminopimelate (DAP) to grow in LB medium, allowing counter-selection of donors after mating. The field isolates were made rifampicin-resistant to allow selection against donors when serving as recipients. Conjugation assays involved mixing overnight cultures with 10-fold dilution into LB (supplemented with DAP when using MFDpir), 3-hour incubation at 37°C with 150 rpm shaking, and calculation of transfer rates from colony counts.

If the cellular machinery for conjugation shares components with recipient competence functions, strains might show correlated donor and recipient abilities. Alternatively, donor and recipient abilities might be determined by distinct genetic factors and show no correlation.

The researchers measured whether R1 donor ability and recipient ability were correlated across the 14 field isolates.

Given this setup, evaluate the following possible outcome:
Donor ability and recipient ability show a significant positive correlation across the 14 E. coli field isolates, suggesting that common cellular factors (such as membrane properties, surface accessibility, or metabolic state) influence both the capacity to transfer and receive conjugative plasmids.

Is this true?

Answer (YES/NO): NO